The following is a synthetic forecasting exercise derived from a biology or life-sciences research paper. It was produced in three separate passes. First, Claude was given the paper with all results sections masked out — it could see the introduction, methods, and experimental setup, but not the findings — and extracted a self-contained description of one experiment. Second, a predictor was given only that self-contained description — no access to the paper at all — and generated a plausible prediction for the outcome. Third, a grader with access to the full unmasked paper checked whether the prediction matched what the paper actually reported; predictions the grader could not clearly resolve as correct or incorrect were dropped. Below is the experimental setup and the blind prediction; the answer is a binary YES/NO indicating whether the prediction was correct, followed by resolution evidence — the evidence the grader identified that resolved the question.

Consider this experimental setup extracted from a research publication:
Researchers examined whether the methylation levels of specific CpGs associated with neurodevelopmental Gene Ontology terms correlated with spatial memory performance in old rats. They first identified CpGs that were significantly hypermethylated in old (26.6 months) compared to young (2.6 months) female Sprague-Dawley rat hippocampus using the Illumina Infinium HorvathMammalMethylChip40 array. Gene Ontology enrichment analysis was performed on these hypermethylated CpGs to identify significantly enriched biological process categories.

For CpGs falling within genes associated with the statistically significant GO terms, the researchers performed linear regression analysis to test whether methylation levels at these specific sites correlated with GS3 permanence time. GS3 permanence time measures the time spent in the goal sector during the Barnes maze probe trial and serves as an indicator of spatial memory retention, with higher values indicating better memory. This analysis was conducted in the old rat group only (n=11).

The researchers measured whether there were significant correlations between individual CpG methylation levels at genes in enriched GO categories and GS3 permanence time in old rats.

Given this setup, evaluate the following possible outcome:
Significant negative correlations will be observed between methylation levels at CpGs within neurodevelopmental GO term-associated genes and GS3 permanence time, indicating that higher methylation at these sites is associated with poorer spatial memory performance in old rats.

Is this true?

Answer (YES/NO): YES